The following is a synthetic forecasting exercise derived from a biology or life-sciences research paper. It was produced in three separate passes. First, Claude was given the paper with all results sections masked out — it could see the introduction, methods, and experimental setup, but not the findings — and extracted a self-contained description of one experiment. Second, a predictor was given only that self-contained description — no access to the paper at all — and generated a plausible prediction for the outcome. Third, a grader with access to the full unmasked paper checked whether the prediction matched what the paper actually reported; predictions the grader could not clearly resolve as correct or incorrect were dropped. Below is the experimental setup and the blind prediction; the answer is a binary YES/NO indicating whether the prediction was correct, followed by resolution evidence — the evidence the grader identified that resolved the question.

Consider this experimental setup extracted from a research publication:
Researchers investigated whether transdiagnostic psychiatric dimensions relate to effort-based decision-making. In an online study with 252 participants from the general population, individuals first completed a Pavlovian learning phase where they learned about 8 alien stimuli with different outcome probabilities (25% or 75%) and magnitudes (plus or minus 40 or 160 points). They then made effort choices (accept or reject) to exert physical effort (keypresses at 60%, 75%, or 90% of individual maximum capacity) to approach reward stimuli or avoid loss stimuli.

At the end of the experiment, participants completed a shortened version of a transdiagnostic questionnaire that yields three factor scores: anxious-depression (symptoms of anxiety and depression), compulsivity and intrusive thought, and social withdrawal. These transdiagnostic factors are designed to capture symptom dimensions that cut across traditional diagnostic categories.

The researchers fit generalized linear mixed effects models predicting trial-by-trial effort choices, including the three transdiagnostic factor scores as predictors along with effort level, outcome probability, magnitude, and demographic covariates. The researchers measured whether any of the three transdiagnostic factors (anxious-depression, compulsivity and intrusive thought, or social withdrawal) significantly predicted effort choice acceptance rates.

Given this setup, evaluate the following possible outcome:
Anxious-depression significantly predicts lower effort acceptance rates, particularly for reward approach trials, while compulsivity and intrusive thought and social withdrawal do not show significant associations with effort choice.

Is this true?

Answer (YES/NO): NO